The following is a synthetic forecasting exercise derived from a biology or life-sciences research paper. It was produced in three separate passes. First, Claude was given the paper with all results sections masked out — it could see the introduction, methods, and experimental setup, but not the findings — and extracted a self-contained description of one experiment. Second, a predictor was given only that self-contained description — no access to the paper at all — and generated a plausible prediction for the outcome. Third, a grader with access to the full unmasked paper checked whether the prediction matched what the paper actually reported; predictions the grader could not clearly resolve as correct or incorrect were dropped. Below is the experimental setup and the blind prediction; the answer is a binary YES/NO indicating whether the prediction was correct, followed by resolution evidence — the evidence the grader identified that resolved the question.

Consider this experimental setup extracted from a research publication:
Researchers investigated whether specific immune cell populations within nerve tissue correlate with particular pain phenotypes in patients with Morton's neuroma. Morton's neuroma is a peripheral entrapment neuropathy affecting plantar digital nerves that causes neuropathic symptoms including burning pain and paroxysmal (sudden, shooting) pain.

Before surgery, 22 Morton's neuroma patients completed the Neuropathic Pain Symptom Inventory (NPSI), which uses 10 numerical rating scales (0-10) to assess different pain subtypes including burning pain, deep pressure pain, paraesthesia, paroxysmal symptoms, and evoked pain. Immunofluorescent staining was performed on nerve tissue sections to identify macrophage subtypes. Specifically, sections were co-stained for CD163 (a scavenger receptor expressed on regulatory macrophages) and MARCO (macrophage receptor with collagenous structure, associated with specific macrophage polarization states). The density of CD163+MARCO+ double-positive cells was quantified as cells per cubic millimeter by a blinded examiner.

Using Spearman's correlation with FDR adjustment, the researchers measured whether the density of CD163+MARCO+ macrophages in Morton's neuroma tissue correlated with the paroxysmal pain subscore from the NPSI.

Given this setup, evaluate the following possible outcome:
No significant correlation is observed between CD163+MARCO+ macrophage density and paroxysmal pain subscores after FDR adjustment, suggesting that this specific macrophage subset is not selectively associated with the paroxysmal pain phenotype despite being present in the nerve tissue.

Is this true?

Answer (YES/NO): YES